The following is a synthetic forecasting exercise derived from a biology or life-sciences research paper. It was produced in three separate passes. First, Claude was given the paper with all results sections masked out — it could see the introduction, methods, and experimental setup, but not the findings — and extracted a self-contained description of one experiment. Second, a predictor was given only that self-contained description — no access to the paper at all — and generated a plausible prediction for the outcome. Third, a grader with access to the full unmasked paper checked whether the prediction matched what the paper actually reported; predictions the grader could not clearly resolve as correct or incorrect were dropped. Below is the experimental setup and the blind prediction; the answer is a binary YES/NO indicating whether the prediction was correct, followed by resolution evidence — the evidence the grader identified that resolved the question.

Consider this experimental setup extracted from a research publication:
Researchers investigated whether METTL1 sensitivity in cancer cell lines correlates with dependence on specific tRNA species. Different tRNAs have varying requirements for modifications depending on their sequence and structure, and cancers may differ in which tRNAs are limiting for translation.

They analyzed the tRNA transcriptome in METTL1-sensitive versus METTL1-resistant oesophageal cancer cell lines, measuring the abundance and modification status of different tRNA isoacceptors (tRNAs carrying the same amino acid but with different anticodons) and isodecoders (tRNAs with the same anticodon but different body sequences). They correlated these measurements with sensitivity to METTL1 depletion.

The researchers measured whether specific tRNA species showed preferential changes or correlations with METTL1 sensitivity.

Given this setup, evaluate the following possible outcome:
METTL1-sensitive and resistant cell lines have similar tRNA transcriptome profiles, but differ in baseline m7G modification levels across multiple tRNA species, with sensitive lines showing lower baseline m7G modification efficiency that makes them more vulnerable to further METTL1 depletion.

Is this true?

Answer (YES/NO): NO